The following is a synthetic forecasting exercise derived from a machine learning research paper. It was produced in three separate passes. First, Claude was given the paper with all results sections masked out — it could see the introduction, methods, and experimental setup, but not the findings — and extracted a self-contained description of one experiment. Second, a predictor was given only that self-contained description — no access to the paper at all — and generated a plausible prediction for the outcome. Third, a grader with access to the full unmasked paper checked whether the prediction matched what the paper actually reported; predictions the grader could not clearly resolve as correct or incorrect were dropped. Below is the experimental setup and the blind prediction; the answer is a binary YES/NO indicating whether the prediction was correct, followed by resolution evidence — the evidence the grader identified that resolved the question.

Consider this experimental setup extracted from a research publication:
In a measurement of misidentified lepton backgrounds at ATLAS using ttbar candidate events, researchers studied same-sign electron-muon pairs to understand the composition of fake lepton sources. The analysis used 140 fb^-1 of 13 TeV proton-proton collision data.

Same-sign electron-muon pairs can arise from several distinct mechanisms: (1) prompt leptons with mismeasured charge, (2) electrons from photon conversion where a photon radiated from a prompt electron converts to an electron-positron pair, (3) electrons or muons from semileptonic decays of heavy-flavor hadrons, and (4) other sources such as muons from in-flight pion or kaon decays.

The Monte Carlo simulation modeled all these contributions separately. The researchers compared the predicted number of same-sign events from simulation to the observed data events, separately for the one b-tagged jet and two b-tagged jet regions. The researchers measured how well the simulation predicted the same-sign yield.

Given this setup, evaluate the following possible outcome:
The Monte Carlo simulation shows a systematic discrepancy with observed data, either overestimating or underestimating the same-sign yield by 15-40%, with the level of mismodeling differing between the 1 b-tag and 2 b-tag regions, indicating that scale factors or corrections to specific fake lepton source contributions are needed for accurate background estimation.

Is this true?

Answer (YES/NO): NO